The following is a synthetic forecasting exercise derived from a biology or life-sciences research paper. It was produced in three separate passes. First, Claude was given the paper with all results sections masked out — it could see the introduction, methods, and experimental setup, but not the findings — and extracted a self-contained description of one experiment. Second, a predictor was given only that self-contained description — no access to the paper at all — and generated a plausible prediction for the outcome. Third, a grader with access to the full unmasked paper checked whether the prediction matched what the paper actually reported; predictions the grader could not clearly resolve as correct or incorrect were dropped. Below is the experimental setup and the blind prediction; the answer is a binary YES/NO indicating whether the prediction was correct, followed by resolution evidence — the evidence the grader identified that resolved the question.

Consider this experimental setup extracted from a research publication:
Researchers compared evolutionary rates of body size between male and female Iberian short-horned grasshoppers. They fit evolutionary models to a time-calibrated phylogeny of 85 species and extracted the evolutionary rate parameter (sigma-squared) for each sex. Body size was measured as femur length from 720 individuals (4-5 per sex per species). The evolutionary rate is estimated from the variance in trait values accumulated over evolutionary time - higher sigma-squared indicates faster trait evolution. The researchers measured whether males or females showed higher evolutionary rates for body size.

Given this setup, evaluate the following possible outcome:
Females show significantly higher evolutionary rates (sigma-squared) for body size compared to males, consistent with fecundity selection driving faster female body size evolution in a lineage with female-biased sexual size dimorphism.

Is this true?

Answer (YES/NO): NO